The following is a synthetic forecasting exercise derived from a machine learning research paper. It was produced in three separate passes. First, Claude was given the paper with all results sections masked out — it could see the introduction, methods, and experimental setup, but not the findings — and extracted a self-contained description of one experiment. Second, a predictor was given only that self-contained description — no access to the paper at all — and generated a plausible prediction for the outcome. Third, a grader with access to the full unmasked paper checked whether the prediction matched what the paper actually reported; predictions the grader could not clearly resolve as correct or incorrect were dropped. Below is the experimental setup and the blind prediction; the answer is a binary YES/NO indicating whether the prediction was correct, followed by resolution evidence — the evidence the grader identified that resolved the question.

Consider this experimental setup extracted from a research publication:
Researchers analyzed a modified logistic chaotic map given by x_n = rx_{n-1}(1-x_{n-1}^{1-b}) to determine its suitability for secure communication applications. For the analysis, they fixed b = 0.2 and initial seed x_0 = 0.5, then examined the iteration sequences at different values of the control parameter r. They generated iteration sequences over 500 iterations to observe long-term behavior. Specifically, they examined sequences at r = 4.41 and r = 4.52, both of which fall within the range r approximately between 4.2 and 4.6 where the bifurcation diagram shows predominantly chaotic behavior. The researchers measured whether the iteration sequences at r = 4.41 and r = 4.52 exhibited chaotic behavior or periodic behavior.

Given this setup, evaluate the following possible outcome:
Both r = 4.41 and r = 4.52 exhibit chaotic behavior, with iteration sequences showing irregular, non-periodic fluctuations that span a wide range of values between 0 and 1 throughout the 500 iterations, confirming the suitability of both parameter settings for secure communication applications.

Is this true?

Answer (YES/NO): NO